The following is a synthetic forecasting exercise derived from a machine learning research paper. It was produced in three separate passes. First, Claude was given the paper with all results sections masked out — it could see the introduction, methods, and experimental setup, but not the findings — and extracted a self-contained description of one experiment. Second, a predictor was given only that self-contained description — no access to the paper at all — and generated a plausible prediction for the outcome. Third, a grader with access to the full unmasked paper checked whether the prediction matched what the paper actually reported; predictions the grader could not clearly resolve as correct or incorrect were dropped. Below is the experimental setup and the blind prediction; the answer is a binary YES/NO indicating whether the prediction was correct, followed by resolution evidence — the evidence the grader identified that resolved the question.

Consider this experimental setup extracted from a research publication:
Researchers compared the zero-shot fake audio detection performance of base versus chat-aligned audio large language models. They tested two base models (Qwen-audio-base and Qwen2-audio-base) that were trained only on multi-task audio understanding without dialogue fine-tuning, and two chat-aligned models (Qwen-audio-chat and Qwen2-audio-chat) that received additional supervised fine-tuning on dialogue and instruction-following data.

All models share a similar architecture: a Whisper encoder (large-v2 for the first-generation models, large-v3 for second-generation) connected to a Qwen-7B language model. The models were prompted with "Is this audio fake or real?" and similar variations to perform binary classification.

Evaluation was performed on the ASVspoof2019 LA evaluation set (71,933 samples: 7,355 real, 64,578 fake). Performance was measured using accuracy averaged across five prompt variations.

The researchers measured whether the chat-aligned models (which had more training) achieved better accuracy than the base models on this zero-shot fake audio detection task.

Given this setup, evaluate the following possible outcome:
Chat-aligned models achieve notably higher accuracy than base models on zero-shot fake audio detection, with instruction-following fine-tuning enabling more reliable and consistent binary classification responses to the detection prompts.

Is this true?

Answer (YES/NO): NO